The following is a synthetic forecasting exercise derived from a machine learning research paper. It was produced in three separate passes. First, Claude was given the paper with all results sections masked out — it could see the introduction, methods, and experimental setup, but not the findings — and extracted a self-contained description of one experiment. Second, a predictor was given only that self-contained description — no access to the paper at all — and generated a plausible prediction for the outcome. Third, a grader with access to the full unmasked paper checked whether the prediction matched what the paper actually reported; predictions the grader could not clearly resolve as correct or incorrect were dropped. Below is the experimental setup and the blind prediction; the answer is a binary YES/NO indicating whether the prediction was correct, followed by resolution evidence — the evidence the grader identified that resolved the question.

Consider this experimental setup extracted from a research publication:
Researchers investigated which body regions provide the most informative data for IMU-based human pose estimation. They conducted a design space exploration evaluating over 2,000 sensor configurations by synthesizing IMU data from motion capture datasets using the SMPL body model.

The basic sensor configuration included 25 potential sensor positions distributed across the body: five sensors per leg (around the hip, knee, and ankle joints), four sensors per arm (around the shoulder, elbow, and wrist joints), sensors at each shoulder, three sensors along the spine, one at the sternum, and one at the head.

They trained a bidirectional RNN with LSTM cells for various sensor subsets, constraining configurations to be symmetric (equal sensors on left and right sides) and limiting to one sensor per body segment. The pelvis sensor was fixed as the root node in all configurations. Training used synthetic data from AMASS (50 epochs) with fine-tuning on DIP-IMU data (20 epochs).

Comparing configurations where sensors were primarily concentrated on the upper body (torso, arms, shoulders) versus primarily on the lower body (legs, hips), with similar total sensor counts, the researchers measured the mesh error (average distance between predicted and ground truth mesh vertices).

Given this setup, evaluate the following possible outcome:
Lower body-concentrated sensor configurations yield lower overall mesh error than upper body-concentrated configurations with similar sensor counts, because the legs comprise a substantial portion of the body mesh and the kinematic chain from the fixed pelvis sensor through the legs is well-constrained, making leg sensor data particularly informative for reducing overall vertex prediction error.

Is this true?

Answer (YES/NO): NO